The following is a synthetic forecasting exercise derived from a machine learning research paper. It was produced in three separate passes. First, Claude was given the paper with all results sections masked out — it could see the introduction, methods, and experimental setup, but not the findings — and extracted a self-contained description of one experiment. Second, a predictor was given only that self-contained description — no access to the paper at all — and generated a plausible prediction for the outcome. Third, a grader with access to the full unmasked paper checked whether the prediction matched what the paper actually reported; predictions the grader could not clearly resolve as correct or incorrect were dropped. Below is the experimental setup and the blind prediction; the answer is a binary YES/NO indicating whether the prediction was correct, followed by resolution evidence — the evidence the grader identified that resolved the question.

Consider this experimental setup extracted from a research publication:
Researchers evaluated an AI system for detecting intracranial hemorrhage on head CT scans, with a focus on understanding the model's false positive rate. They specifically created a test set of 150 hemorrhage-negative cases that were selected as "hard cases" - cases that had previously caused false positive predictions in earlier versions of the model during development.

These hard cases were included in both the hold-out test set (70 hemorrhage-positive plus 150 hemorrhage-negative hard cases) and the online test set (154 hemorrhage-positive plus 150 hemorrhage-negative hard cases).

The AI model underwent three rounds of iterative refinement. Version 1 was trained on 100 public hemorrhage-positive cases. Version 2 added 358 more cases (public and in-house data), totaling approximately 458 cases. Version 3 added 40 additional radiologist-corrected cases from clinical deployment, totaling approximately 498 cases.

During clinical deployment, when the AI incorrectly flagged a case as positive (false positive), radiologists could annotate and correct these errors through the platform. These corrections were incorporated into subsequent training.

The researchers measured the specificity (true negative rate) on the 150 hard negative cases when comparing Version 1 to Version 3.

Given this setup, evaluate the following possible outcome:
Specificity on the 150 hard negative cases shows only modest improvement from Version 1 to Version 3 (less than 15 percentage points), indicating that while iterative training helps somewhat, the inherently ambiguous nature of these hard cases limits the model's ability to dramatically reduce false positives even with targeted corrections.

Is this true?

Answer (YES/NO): YES